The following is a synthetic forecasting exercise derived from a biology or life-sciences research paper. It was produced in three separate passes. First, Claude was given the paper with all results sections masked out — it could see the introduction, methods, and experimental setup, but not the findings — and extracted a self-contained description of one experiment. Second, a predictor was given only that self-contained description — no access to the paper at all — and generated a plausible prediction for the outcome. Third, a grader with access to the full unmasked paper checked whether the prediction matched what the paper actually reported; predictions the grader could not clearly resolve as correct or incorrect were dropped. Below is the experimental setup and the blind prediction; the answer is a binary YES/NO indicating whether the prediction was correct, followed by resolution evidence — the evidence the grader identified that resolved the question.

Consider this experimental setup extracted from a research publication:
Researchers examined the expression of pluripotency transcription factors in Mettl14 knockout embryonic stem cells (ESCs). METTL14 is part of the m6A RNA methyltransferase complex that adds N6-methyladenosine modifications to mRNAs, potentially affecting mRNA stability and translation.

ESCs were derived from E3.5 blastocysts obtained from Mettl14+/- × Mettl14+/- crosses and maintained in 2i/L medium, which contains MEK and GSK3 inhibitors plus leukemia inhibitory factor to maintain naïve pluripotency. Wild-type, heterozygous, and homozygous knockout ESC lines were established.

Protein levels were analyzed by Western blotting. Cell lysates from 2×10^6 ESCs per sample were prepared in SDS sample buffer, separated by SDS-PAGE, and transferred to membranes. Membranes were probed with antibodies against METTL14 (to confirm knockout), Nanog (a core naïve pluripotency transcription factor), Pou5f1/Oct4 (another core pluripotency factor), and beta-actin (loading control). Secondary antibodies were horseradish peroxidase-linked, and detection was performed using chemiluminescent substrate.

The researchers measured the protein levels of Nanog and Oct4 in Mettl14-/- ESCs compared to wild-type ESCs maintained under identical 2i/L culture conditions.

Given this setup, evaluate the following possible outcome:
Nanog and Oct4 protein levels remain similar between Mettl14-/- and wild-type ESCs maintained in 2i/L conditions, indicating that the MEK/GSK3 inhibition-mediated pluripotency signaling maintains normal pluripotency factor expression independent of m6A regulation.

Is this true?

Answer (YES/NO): YES